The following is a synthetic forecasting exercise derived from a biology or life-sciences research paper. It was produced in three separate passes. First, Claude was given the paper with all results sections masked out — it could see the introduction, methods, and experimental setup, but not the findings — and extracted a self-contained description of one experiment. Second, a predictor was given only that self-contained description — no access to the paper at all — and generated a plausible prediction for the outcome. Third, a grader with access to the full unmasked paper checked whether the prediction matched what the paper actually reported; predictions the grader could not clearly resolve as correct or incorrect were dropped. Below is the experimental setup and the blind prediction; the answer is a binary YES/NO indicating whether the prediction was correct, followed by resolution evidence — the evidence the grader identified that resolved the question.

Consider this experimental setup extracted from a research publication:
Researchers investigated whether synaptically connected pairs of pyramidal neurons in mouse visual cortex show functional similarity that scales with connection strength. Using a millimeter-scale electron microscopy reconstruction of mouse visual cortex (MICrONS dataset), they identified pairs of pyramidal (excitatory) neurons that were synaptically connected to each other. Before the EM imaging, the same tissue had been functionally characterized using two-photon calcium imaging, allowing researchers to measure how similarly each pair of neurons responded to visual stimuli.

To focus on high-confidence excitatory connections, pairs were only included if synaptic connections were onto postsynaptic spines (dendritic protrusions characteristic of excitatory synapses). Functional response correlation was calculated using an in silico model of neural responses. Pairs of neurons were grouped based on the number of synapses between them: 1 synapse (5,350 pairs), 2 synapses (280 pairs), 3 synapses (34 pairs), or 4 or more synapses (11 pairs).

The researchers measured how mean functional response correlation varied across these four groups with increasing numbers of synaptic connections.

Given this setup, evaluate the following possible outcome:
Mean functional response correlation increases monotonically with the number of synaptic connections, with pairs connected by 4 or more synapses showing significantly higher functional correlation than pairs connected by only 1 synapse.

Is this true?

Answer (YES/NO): NO